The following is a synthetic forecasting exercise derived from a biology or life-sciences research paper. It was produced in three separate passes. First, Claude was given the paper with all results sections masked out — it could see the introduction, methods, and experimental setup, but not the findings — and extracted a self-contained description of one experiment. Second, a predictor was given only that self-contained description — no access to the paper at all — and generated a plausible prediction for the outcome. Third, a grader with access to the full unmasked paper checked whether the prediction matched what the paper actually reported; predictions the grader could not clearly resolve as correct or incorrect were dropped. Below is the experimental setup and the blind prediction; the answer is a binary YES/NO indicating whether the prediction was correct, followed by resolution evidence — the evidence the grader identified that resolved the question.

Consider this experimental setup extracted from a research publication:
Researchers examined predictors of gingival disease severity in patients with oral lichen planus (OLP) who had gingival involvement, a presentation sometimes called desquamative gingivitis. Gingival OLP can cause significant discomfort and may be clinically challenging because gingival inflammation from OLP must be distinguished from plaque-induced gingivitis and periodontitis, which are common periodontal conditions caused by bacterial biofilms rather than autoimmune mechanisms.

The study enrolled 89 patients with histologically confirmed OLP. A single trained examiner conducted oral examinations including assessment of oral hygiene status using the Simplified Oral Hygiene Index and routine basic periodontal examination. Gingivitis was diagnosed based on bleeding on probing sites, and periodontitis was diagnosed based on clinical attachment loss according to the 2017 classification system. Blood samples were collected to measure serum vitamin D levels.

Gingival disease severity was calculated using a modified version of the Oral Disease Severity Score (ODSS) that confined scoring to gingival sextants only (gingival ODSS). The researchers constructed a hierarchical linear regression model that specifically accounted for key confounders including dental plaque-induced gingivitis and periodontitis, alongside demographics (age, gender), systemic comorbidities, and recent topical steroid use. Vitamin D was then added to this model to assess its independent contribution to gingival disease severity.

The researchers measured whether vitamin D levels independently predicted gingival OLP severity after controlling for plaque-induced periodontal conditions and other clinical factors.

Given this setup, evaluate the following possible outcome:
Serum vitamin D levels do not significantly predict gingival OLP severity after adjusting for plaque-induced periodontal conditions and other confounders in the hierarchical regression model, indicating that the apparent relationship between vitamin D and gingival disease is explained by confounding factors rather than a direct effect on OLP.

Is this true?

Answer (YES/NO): NO